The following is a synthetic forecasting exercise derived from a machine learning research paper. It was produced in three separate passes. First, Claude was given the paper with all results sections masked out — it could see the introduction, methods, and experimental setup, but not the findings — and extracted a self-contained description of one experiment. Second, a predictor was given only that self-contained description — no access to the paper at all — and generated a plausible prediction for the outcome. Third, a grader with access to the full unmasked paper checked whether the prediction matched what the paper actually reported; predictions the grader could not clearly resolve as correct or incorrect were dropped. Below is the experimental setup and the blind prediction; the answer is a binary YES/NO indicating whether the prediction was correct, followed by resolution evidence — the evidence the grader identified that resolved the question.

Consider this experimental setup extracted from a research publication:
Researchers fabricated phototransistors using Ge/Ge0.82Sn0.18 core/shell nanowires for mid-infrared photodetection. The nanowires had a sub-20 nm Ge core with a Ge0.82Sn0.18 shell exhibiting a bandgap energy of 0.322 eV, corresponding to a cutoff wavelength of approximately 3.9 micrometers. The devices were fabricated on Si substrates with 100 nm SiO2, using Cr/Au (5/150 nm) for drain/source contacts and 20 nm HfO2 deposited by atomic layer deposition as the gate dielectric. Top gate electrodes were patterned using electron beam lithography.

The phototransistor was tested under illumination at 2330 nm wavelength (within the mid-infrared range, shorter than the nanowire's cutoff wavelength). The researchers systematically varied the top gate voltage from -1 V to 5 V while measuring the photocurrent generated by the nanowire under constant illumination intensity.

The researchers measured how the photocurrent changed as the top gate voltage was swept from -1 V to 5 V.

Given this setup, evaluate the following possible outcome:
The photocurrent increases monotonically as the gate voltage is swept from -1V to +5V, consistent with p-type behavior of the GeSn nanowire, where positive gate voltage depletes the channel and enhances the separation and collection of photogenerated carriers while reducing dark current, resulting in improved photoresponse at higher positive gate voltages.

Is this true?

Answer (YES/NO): YES